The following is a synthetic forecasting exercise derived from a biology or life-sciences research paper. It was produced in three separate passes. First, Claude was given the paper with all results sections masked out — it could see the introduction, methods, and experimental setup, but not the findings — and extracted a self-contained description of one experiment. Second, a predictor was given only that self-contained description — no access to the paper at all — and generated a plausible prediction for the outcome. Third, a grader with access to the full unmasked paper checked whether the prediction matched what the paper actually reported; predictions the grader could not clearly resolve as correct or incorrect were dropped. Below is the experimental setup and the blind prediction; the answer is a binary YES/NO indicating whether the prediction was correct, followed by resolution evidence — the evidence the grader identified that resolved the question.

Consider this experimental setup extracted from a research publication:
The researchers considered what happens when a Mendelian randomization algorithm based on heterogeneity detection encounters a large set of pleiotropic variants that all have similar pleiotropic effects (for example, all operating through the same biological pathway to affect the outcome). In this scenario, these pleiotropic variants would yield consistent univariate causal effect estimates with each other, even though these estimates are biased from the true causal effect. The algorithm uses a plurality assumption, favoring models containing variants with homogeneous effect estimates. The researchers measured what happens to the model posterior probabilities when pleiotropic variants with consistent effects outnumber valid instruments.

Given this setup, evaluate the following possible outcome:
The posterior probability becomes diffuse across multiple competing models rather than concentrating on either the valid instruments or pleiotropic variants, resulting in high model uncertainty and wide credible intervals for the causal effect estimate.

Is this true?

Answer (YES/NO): NO